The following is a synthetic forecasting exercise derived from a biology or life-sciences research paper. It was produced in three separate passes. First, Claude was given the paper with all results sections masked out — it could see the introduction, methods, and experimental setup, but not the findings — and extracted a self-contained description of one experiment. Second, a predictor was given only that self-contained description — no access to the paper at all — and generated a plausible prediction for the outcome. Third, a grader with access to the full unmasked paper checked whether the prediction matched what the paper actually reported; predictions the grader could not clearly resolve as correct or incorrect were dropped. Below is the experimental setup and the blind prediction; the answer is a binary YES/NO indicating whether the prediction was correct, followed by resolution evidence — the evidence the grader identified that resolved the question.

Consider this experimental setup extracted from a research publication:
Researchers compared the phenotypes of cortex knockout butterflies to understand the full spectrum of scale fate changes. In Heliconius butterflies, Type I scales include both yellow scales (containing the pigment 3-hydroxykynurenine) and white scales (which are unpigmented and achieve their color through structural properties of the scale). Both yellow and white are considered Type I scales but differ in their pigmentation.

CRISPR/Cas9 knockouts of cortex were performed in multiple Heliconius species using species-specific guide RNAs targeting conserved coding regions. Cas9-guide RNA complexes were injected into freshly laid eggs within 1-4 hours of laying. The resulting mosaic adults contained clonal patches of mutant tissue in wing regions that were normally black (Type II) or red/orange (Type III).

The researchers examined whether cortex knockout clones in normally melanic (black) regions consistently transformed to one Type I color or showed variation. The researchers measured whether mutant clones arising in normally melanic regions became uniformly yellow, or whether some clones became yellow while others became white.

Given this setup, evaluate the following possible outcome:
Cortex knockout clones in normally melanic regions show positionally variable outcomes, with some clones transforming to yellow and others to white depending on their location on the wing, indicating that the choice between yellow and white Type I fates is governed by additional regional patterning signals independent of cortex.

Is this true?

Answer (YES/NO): YES